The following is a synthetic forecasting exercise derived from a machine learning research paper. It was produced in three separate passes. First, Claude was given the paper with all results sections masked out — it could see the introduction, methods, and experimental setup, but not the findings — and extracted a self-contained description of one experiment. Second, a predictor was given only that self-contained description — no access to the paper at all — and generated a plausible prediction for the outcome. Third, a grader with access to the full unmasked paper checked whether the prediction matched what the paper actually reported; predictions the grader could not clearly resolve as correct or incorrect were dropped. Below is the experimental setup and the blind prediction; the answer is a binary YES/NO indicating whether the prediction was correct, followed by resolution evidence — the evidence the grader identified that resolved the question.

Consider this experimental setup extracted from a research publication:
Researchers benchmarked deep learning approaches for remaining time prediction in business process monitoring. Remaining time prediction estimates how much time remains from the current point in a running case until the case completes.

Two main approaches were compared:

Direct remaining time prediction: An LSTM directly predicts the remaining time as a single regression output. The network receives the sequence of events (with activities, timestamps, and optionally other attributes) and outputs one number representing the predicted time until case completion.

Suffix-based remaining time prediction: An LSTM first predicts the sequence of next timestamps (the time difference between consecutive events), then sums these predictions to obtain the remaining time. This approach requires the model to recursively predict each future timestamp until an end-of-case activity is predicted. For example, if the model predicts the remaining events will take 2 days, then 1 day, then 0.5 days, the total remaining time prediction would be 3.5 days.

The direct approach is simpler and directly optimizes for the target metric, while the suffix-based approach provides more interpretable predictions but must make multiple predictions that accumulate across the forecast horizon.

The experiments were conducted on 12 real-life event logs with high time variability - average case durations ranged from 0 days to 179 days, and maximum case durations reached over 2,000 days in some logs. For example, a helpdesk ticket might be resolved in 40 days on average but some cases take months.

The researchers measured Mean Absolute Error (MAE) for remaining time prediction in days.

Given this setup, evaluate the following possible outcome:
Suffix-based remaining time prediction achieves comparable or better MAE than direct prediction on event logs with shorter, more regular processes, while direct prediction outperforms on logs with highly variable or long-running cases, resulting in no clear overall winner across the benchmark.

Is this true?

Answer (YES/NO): NO